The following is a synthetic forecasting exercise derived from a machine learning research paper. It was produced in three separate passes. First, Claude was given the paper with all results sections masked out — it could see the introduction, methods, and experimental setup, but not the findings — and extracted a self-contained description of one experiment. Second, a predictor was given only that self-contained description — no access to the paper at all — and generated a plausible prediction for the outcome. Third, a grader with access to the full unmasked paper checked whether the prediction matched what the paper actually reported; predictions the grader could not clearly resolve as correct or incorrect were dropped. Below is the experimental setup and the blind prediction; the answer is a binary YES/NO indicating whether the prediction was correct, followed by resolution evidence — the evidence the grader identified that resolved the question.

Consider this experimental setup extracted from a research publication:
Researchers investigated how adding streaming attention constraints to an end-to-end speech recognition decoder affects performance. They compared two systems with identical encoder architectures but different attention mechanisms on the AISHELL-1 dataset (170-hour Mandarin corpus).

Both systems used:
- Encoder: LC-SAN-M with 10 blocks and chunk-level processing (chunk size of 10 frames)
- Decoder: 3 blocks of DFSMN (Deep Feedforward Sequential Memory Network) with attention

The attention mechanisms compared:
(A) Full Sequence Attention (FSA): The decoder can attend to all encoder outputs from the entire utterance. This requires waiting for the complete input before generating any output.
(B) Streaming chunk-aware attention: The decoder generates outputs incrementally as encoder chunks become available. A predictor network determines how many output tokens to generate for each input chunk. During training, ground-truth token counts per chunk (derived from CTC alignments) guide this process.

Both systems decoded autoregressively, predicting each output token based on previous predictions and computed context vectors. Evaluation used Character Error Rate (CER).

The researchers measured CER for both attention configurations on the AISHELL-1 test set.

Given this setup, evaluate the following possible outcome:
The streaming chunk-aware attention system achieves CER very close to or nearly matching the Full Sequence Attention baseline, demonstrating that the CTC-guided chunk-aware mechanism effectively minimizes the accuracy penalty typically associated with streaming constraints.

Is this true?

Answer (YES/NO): NO